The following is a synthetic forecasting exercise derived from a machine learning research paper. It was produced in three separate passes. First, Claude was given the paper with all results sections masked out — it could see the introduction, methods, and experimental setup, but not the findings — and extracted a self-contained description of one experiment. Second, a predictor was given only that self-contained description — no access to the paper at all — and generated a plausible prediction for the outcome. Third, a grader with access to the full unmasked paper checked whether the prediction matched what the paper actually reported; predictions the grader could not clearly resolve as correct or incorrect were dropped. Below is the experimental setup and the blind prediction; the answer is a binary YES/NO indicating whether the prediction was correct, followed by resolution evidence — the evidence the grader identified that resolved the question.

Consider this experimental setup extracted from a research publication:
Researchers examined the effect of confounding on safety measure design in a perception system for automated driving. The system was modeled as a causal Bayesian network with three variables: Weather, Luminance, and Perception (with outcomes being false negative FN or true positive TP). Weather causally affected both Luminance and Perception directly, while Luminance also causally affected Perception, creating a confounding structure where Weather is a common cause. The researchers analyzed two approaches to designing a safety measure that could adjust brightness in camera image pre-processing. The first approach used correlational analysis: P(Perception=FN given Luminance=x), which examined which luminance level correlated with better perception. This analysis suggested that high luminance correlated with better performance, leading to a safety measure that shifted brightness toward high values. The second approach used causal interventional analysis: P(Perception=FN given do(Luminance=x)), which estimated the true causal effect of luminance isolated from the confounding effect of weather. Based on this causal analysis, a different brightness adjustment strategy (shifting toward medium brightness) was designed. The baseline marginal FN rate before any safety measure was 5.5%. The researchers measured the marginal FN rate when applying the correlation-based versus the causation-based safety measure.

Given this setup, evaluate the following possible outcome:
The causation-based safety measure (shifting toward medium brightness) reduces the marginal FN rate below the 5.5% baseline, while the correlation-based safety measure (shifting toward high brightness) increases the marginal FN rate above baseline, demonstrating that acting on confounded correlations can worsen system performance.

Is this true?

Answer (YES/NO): YES